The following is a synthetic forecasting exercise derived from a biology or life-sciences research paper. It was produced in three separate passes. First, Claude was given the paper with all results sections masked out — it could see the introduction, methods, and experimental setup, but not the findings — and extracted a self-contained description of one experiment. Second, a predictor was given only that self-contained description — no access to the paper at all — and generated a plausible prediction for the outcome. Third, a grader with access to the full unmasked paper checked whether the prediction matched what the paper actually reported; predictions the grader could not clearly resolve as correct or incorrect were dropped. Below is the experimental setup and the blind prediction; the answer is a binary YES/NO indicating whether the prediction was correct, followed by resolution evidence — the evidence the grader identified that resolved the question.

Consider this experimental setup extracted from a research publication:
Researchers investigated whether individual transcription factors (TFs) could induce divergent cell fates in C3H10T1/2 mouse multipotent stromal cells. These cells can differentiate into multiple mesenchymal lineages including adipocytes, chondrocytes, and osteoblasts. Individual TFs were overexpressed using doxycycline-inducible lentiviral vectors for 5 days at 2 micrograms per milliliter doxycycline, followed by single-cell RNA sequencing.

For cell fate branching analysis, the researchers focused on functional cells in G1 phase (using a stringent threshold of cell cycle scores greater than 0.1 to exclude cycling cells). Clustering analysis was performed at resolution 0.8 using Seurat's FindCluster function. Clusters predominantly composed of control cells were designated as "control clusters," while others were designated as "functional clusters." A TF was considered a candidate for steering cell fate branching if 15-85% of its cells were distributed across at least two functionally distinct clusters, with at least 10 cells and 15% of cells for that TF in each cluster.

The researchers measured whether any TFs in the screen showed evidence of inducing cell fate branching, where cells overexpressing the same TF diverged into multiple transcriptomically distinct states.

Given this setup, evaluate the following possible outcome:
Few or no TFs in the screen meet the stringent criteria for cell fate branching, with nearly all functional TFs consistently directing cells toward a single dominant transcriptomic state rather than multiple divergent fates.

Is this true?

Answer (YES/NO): NO